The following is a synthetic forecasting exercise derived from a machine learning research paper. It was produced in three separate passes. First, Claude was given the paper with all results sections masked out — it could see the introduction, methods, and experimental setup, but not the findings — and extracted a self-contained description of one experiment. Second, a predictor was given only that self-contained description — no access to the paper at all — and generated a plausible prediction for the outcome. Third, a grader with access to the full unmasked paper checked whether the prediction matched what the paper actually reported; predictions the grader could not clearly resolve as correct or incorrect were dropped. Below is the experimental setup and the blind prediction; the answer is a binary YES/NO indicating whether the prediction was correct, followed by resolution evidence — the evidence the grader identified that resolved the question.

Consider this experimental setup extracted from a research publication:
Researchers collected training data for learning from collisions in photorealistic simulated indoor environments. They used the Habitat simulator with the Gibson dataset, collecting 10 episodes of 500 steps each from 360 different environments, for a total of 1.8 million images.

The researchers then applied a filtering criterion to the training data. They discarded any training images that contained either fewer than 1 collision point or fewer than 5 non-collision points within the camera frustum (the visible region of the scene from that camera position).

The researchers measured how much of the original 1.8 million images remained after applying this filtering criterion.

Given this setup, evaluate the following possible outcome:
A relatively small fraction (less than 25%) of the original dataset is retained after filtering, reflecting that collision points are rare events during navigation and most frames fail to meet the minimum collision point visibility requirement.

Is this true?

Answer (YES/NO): NO